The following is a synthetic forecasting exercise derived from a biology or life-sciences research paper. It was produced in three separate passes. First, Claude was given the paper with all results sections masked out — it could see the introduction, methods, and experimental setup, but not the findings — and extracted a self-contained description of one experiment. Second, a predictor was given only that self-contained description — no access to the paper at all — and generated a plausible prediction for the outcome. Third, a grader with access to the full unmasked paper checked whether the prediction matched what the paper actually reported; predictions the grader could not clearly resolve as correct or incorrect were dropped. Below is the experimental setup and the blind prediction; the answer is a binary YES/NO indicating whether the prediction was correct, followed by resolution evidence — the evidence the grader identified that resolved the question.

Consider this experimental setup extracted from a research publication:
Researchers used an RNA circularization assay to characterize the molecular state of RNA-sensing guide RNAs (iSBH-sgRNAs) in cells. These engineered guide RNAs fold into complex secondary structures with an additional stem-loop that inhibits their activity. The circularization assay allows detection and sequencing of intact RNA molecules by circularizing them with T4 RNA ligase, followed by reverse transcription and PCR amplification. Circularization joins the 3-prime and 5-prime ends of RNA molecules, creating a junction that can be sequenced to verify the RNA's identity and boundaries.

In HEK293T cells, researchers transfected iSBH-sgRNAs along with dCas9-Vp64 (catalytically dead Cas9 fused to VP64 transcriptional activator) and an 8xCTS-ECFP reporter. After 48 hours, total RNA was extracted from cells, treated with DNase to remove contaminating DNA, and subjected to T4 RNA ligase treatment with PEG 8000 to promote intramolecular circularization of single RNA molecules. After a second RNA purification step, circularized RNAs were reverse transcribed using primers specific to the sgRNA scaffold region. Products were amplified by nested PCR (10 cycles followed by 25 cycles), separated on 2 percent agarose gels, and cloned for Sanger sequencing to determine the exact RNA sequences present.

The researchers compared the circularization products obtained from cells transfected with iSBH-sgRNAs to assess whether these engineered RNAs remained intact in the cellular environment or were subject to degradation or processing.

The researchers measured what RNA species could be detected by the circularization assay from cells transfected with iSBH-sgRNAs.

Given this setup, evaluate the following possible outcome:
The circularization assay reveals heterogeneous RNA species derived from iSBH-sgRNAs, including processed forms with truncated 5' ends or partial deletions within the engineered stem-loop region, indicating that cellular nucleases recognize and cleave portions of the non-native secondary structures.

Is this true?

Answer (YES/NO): YES